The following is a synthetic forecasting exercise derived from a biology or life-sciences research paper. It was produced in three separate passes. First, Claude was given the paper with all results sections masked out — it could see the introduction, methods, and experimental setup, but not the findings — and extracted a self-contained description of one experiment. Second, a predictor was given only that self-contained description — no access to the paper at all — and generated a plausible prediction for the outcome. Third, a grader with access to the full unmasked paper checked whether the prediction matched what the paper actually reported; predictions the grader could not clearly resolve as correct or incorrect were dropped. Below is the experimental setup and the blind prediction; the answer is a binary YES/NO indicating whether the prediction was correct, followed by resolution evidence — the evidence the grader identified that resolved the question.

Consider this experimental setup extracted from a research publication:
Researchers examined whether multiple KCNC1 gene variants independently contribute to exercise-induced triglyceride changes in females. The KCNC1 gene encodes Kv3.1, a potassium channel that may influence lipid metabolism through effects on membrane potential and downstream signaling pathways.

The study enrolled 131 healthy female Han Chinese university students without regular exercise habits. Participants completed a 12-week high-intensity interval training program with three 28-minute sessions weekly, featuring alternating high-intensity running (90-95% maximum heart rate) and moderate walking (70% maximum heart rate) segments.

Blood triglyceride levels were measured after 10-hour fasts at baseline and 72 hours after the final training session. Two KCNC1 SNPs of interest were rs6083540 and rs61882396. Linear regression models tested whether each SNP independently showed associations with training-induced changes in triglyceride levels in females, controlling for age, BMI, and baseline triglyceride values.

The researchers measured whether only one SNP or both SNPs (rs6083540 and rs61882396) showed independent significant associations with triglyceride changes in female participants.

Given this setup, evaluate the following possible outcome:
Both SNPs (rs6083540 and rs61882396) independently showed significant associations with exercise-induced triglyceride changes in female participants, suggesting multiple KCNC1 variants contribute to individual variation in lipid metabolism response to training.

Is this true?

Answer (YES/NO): YES